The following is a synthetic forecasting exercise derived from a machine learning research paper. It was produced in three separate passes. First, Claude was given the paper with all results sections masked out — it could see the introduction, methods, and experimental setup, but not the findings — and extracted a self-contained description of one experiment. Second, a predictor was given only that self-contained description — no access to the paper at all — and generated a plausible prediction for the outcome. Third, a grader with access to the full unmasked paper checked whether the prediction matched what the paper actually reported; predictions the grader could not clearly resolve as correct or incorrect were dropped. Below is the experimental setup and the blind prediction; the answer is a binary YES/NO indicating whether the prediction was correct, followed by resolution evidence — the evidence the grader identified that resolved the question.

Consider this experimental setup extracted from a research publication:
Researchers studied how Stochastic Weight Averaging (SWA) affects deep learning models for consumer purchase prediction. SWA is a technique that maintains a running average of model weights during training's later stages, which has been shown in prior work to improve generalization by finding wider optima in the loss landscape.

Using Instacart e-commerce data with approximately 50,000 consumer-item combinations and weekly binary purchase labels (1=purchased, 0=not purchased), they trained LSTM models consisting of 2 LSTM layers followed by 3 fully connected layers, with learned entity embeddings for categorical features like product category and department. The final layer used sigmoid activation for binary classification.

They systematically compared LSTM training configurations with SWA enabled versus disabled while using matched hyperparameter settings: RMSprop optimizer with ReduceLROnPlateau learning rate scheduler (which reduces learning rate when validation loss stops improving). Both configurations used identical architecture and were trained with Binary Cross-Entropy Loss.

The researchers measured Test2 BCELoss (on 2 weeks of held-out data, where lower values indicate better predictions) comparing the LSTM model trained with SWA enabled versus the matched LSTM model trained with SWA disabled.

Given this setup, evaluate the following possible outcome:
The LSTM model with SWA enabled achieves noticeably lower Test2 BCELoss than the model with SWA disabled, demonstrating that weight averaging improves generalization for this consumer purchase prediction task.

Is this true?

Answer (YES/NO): NO